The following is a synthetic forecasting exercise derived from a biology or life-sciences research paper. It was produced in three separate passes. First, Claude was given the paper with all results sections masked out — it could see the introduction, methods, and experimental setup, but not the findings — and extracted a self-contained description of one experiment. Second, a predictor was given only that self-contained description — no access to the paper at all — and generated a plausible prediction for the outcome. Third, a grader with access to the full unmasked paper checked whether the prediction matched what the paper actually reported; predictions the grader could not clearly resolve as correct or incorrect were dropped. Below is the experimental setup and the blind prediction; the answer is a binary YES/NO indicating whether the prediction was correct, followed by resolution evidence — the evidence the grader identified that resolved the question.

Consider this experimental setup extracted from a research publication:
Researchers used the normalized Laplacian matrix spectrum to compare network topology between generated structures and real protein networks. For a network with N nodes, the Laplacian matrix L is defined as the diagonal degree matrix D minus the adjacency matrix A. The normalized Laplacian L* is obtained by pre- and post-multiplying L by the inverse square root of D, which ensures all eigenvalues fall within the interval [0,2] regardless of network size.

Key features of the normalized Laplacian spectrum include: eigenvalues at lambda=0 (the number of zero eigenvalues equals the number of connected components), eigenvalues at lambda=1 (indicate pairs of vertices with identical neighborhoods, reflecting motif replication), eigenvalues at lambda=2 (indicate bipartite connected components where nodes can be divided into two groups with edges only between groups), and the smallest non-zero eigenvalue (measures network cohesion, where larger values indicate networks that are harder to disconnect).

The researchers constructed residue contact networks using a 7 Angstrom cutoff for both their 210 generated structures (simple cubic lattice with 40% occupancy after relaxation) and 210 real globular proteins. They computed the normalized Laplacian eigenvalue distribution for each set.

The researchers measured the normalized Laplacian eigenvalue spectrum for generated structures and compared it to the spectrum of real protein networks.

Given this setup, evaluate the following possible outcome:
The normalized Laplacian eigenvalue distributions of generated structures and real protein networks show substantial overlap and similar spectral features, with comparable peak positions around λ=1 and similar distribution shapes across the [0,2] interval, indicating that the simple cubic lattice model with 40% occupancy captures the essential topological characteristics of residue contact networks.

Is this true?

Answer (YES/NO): YES